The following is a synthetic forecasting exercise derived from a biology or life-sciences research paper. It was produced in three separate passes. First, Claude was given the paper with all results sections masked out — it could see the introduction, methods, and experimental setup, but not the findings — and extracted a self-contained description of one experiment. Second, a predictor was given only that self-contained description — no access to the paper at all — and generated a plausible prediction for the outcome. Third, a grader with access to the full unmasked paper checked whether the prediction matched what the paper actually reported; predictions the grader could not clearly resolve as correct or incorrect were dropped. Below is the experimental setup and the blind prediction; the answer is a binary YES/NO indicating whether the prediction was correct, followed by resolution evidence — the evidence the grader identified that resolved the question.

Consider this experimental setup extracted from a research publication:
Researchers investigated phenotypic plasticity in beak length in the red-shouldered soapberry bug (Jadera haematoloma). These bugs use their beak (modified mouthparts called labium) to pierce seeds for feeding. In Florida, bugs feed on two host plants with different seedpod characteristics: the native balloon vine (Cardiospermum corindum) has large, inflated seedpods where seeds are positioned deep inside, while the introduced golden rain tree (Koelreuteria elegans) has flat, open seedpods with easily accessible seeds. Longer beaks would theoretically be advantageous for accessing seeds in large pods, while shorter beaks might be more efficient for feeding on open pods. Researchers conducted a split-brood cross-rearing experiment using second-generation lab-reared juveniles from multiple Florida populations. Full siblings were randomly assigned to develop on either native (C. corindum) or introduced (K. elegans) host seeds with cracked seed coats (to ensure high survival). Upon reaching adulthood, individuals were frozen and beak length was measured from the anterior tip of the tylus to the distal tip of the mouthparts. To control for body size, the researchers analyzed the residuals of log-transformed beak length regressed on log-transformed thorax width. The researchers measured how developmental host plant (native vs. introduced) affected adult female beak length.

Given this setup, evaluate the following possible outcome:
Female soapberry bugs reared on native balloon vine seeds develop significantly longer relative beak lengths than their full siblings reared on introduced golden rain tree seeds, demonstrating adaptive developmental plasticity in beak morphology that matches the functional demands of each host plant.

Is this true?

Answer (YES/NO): NO